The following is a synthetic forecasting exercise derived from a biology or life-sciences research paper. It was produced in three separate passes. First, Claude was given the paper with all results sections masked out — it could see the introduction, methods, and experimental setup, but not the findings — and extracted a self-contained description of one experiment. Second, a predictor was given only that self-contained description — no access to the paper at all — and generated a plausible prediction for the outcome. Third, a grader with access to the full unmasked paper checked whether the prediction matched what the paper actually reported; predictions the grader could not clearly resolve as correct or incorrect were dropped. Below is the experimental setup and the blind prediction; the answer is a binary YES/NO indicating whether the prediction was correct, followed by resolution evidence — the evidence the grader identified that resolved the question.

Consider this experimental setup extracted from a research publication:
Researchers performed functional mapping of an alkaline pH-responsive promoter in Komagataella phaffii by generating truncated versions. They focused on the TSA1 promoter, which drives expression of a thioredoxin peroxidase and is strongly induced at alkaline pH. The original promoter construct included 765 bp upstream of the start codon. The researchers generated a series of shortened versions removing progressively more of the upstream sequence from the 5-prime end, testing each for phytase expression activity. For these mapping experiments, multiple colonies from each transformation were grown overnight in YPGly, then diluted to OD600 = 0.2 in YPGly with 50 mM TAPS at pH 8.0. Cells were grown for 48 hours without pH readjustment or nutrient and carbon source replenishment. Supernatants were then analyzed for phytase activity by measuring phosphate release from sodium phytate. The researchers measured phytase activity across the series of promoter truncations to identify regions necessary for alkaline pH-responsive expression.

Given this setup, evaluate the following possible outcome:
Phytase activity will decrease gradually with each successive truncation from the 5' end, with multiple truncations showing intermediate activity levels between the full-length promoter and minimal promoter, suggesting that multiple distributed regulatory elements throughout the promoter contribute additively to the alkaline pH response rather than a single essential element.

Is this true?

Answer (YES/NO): NO